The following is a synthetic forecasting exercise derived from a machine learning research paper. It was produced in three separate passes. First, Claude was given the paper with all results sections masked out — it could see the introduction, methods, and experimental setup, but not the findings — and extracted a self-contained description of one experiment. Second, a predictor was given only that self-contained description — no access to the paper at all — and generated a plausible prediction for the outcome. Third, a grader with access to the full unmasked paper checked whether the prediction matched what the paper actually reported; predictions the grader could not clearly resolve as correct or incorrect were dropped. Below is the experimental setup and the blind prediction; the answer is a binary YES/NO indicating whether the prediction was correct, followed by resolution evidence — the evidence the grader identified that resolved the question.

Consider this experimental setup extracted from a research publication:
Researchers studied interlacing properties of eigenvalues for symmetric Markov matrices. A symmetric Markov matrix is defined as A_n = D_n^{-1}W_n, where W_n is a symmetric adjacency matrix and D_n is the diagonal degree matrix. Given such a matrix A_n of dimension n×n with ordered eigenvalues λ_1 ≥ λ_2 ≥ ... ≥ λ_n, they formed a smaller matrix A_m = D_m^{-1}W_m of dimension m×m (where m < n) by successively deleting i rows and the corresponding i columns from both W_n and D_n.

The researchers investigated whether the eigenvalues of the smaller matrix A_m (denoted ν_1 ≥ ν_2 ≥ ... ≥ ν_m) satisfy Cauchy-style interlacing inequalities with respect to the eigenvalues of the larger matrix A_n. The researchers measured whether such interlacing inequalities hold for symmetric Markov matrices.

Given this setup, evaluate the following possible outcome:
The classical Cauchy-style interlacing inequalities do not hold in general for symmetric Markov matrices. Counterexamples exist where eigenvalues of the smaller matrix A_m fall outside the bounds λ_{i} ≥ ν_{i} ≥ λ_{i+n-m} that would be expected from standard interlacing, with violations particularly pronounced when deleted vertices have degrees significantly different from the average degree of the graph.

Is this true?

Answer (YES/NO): NO